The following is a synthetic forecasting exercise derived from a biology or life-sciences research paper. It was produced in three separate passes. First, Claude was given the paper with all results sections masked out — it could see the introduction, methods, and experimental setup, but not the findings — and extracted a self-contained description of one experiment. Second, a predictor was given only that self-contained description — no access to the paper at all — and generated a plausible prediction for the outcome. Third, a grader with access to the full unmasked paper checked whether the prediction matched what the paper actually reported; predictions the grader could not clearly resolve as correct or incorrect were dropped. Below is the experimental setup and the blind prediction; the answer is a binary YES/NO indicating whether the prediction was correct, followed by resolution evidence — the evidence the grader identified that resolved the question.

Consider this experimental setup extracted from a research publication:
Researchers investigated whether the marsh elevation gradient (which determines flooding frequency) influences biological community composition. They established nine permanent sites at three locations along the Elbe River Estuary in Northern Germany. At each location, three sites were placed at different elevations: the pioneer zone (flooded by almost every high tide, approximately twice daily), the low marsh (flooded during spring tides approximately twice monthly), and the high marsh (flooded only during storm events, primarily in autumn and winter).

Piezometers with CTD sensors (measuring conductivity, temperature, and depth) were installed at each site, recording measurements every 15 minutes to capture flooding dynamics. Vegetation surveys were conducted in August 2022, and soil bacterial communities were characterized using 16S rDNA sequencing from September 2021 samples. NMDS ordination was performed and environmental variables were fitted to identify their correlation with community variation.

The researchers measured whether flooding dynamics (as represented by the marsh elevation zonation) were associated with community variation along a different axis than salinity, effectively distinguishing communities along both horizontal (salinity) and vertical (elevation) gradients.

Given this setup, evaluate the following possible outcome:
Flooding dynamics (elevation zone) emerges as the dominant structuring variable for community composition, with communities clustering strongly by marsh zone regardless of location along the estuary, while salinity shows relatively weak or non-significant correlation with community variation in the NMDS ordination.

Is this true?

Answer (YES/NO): NO